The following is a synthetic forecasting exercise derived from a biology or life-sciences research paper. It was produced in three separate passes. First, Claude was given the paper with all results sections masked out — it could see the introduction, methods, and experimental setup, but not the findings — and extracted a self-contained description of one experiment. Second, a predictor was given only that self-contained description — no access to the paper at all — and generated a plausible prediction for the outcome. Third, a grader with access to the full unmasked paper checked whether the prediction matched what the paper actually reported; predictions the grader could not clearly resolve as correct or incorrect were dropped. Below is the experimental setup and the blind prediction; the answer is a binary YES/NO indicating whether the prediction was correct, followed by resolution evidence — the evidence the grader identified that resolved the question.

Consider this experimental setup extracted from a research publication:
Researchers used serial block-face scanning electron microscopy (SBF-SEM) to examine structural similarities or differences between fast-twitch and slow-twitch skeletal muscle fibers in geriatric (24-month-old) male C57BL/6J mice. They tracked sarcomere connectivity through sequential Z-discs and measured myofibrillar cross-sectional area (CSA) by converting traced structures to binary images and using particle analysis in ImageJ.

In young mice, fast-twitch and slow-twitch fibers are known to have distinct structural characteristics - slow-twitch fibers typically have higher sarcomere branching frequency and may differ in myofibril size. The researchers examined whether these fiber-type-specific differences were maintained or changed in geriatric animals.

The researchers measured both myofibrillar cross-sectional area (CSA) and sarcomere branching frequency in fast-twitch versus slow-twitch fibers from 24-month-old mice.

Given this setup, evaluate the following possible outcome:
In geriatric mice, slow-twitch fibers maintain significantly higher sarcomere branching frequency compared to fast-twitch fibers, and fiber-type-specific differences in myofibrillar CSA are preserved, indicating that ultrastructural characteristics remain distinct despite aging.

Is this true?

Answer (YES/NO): NO